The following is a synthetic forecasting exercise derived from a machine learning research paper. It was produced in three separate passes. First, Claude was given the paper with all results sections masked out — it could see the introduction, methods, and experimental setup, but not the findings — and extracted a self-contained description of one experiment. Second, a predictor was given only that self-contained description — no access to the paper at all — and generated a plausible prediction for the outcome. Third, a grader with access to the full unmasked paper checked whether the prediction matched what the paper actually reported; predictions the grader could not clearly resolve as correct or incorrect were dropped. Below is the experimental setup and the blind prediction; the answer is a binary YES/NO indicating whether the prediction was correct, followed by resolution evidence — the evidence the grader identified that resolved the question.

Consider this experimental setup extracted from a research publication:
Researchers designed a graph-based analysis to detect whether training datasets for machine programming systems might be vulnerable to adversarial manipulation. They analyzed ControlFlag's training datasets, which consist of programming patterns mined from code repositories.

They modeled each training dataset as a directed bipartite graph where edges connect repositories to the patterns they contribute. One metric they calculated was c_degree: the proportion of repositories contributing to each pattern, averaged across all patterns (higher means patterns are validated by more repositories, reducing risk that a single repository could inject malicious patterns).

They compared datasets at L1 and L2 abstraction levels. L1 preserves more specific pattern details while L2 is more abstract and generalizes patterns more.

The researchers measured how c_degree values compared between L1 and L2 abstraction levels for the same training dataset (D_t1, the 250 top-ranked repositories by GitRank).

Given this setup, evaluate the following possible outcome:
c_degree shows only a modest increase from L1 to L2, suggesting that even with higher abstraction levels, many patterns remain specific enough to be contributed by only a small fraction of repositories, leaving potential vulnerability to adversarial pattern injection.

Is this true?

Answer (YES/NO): NO